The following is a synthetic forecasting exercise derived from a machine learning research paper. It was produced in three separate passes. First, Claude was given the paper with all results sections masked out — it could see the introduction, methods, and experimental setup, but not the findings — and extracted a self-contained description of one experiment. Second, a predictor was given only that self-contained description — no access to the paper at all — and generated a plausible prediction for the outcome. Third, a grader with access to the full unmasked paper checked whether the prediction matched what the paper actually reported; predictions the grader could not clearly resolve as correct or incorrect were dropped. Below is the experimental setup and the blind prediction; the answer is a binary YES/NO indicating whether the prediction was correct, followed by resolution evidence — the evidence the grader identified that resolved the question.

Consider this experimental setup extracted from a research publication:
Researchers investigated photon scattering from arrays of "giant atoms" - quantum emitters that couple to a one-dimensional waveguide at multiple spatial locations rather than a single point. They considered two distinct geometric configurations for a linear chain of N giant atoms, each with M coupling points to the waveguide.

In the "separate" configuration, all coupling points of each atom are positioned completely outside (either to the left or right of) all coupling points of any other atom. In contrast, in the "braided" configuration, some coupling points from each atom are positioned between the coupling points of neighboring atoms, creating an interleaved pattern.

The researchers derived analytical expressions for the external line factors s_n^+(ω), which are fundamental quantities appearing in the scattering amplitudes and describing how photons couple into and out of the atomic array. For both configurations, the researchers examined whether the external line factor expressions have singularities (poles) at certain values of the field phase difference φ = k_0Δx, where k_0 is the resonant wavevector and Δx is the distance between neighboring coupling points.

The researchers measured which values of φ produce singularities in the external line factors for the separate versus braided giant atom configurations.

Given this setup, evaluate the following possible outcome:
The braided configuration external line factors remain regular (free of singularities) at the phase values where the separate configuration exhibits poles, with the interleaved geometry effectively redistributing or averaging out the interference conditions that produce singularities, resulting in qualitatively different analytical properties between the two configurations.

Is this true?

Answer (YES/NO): YES